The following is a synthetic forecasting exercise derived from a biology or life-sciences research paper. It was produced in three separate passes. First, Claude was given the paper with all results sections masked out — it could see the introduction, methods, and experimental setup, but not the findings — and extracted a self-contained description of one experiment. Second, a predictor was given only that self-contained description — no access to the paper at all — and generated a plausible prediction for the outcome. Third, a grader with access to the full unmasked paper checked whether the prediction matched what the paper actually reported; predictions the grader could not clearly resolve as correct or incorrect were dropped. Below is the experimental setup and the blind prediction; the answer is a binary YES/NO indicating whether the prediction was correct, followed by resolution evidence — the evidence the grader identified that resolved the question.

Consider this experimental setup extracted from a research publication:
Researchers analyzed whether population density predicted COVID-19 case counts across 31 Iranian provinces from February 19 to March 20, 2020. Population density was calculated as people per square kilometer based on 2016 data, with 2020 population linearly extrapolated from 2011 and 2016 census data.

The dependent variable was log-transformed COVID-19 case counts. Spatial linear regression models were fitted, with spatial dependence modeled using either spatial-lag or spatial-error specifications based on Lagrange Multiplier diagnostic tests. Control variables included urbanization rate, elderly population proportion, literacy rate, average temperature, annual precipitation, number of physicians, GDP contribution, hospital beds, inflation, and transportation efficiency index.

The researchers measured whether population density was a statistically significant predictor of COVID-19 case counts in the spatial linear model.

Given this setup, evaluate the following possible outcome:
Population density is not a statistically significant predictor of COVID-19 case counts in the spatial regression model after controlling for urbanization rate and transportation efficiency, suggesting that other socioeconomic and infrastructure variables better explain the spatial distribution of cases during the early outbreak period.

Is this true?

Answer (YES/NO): YES